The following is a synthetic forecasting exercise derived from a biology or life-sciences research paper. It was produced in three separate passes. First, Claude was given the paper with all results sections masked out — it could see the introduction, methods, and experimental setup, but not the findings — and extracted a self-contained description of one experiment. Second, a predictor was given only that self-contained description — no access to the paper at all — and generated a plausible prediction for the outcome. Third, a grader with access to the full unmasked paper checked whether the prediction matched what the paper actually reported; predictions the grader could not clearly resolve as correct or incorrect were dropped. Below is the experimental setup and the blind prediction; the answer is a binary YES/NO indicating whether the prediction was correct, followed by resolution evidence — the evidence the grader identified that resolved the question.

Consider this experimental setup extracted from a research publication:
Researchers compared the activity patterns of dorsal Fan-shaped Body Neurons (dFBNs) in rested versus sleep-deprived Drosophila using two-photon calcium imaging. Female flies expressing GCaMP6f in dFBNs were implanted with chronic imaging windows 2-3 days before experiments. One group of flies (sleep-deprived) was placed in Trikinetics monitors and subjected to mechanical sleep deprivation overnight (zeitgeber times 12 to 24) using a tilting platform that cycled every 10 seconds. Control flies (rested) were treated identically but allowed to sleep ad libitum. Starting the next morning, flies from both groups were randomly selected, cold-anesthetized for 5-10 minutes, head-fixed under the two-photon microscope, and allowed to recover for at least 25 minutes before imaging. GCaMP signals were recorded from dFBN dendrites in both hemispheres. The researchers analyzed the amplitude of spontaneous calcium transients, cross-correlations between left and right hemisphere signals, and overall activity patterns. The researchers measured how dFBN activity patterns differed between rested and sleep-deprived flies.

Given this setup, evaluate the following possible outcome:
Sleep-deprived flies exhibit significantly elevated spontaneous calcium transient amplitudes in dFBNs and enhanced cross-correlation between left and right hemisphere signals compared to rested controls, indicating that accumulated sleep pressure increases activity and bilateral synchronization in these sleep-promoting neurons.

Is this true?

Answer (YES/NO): NO